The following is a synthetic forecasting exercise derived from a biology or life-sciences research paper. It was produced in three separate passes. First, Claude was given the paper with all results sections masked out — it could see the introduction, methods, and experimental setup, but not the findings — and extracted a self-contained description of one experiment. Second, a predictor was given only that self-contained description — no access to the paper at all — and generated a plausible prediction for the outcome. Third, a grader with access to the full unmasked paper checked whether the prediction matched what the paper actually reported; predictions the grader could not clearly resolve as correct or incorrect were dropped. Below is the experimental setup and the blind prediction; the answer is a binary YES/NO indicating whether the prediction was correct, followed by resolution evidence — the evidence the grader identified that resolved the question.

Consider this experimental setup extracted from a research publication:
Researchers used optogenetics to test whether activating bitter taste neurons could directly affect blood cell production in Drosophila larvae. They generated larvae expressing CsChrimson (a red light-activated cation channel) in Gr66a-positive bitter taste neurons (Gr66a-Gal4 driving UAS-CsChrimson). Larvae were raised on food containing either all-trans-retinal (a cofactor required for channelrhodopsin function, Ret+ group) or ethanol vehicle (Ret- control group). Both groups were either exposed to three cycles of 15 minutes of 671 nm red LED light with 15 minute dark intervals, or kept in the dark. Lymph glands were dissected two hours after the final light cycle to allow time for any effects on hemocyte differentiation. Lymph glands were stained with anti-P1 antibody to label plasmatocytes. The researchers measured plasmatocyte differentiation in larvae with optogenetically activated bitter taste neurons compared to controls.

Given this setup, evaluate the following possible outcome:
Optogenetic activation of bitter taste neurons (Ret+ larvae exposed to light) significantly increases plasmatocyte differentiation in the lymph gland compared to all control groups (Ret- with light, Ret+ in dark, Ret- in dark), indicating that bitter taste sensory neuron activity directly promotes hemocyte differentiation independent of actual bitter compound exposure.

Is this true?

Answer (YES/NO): NO